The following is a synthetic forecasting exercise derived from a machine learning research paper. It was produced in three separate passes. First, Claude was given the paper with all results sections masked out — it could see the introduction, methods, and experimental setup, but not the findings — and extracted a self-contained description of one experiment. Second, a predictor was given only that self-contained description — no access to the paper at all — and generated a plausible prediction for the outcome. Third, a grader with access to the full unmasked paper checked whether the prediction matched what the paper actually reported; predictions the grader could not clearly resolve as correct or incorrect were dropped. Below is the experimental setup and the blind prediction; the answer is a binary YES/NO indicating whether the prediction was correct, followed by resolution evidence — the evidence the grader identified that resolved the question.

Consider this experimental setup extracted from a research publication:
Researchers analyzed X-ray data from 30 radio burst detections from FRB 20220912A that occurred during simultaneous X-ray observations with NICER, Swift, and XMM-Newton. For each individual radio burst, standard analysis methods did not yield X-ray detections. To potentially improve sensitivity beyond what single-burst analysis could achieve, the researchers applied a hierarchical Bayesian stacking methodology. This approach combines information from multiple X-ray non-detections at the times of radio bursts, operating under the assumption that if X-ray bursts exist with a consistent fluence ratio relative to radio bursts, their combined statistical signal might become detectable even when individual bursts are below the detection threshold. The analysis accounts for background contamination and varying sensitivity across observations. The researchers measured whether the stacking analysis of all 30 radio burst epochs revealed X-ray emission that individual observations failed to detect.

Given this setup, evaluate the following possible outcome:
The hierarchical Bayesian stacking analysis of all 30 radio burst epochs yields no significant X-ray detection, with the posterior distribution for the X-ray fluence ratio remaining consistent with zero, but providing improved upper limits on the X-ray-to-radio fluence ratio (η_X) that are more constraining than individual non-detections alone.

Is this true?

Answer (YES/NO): YES